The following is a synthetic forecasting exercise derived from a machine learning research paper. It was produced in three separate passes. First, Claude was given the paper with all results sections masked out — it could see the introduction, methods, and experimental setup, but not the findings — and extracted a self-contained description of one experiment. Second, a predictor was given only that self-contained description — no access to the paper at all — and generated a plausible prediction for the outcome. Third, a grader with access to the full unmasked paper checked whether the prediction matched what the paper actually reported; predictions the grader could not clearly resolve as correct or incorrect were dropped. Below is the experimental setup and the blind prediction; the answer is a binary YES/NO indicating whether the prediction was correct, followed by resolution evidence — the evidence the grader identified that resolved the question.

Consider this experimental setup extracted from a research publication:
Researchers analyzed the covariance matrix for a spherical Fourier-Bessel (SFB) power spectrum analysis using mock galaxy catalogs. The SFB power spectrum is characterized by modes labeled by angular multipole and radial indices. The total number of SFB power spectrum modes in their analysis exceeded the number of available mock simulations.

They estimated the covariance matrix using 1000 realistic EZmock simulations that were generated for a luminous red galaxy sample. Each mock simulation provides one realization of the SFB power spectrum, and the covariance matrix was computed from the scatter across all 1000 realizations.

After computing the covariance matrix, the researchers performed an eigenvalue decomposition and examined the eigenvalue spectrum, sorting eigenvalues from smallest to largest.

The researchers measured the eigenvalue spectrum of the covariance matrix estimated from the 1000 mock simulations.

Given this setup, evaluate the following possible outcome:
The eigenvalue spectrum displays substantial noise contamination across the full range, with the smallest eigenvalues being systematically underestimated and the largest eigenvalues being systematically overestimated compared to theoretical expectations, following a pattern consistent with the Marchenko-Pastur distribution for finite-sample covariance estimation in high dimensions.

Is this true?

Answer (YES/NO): NO